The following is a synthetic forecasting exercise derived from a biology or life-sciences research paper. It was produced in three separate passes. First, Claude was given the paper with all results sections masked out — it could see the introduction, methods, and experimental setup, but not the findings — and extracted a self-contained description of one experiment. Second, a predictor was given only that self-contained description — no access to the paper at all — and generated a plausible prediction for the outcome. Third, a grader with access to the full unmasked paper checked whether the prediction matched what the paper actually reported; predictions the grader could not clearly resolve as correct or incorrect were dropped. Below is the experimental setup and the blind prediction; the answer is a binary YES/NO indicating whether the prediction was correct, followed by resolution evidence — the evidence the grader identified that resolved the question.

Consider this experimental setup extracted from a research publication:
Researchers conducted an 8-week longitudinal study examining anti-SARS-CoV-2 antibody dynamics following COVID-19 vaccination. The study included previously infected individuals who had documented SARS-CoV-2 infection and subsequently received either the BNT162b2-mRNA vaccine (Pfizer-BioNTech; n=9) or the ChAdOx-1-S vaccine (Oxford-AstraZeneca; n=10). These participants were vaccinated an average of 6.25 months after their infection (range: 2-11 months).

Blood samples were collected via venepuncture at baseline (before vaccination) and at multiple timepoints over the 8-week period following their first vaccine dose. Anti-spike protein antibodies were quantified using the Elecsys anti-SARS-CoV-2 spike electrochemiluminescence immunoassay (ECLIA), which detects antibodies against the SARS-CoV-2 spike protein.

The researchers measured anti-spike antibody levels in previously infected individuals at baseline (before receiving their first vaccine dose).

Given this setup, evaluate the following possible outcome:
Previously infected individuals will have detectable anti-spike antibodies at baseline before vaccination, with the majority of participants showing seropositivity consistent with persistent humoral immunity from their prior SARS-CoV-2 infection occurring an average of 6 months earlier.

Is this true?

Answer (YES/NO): YES